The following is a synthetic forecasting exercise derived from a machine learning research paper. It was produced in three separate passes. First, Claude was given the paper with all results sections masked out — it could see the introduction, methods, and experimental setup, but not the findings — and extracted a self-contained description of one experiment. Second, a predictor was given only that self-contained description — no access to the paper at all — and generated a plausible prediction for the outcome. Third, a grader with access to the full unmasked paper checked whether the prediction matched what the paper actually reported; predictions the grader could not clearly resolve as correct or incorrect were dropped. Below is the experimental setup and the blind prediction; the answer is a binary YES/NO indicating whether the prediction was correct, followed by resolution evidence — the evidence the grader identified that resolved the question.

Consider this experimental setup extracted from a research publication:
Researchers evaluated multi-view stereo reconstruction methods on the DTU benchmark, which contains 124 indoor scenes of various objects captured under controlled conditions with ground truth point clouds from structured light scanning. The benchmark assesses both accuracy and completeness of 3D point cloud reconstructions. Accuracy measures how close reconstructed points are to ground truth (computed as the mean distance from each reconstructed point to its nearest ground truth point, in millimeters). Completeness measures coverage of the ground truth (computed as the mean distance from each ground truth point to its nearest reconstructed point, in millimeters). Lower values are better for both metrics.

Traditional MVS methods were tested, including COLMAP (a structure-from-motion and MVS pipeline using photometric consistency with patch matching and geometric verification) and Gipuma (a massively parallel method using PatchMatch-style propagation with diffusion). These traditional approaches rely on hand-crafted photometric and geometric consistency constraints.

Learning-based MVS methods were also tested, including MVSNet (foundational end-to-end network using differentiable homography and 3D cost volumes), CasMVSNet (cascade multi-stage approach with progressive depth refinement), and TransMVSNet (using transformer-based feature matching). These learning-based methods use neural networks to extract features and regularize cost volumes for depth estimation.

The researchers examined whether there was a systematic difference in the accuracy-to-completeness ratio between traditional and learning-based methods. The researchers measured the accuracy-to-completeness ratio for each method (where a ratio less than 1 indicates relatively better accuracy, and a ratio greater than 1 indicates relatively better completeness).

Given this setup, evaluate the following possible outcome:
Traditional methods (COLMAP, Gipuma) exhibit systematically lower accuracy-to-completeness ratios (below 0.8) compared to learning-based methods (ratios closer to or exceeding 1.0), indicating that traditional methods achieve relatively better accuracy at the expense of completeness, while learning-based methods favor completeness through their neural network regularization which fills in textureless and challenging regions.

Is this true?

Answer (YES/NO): NO